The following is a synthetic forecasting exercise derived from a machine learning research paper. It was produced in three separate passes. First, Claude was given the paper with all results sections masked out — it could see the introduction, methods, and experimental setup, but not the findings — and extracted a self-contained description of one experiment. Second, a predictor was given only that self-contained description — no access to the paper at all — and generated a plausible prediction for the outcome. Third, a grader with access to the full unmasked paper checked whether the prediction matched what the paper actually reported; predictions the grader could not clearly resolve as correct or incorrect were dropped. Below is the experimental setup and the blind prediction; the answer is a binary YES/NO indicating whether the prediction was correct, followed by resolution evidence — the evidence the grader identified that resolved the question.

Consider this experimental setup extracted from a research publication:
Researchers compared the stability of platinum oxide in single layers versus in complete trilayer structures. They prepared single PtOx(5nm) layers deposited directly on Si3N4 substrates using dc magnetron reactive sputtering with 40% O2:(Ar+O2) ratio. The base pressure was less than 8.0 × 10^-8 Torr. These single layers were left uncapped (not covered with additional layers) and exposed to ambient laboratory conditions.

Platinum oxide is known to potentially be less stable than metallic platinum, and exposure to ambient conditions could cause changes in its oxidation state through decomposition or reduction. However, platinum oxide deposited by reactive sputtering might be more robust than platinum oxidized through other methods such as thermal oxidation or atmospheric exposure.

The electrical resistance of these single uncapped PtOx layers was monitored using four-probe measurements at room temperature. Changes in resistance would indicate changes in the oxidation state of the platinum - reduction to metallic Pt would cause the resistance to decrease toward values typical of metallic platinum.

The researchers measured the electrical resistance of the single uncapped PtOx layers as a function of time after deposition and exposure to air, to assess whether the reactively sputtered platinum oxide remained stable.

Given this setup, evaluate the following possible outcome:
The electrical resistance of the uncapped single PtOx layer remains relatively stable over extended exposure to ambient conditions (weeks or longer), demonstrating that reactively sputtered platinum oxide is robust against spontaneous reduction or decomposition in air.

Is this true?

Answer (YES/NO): YES